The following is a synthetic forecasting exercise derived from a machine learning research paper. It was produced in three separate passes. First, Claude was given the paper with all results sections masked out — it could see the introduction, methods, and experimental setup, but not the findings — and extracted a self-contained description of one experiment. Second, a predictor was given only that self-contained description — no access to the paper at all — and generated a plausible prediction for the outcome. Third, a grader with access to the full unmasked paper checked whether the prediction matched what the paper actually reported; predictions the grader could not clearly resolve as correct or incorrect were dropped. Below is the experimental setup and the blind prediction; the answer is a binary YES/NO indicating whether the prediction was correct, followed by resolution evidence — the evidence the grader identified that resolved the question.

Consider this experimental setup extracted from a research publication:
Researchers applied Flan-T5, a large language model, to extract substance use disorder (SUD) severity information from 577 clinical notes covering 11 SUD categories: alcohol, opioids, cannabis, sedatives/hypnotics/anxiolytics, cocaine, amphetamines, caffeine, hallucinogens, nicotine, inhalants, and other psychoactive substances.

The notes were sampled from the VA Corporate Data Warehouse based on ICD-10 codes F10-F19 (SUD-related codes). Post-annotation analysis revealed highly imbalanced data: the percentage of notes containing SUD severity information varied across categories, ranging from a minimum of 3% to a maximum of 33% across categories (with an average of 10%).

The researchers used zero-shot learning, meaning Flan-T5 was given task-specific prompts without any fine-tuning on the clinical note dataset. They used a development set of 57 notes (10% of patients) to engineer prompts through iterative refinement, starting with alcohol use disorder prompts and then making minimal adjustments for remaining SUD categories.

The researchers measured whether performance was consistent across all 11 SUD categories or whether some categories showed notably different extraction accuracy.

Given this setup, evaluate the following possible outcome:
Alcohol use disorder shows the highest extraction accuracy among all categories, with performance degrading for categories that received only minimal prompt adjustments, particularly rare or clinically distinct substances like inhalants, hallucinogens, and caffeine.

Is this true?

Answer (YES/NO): NO